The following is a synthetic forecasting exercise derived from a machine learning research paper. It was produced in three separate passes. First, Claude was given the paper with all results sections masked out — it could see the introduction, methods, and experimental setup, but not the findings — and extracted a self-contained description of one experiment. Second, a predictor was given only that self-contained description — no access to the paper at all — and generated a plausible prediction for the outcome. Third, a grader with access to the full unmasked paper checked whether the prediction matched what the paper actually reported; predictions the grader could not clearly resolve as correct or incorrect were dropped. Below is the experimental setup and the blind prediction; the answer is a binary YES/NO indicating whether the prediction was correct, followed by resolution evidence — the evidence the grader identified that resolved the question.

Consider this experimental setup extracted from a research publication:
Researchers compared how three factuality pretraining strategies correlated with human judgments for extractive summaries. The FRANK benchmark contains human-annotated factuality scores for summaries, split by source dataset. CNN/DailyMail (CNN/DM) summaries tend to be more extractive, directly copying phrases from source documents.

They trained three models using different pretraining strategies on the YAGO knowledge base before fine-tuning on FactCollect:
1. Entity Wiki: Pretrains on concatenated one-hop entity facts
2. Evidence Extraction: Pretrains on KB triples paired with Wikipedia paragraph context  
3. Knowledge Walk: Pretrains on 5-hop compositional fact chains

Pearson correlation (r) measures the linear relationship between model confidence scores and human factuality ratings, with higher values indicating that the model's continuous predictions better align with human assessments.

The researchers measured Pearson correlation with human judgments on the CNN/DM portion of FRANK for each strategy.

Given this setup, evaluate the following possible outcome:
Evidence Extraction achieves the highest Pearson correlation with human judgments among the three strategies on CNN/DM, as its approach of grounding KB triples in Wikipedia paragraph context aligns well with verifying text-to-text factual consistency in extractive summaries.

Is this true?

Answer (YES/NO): NO